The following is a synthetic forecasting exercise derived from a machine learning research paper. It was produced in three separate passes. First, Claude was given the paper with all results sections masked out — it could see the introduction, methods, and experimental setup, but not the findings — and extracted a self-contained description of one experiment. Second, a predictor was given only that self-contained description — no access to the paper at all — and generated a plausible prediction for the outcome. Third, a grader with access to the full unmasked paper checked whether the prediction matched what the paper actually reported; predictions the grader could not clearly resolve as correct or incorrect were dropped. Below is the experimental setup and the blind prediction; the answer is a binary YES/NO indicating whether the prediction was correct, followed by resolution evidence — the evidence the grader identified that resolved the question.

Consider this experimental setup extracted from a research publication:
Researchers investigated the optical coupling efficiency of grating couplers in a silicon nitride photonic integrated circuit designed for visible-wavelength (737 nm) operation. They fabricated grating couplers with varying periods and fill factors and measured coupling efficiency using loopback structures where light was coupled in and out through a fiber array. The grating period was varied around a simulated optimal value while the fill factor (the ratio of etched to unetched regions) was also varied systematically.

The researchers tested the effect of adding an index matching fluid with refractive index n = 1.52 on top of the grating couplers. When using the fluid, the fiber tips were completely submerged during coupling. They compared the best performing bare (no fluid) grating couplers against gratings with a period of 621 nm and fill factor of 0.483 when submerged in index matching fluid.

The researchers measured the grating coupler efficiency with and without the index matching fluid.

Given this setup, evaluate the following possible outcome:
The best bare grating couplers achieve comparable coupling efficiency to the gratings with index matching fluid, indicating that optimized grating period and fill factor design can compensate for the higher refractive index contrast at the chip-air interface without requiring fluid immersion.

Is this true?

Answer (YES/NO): NO